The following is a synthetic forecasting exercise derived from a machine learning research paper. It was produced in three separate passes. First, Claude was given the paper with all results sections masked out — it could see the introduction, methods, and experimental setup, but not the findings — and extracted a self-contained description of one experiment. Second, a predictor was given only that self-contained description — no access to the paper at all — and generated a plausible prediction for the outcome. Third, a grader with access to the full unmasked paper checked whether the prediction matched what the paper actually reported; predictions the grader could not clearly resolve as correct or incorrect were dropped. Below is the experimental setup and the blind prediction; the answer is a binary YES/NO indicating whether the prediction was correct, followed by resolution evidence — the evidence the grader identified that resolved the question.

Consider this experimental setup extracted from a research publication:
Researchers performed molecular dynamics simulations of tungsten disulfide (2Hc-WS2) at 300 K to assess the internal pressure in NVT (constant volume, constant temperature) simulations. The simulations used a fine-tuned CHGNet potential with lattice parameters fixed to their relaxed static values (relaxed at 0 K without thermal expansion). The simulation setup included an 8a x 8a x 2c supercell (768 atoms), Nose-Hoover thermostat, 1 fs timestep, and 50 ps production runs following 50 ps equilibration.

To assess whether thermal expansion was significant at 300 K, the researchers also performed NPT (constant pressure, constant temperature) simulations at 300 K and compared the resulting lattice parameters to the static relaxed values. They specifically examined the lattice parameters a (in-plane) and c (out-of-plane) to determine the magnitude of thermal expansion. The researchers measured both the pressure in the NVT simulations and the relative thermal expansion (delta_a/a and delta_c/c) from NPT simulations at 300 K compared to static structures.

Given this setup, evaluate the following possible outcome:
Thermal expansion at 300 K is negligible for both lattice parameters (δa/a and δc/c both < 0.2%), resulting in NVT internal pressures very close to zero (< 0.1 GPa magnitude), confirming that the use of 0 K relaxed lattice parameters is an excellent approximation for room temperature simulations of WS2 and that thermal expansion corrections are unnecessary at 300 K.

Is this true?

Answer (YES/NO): NO